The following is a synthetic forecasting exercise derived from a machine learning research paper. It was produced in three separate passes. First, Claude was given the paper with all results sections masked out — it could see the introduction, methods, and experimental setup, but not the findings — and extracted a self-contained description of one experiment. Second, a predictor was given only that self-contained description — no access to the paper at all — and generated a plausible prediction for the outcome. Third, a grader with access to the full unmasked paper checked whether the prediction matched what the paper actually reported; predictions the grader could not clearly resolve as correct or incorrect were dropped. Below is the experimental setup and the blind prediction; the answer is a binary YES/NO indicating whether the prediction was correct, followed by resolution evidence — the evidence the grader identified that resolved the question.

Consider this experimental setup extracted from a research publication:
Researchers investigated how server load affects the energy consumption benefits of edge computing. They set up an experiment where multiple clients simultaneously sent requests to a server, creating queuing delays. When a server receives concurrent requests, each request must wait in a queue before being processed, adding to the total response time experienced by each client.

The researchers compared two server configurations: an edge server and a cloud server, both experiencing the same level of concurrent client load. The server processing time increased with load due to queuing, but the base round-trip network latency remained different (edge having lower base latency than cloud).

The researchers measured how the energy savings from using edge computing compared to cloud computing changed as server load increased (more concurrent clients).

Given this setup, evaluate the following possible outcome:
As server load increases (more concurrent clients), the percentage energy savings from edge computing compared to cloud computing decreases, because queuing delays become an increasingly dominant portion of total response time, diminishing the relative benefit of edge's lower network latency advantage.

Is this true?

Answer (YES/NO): YES